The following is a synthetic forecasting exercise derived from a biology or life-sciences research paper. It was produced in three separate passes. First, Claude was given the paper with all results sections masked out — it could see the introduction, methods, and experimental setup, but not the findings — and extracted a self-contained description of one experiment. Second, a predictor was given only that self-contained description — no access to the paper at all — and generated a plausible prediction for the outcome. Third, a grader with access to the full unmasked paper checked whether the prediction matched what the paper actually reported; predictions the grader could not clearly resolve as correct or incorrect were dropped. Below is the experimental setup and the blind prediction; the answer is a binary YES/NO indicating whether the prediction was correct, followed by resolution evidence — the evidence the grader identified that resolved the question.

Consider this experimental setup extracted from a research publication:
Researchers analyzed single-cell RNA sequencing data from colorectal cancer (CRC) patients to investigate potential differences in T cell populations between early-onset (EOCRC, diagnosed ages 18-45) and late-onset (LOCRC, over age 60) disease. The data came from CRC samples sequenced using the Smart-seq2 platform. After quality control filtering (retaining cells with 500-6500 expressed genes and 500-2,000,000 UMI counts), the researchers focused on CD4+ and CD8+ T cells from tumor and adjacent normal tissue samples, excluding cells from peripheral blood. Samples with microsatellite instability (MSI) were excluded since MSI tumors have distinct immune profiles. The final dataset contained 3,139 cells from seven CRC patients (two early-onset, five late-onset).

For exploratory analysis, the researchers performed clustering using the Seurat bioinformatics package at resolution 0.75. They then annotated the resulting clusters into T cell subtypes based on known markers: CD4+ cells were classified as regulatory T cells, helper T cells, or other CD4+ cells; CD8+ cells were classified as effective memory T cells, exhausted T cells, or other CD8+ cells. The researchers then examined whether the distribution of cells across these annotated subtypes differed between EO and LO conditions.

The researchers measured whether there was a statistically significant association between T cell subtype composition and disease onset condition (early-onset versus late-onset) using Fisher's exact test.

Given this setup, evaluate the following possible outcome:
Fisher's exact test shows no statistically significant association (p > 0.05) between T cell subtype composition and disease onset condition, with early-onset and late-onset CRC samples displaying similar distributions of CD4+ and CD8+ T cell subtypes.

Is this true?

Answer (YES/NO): NO